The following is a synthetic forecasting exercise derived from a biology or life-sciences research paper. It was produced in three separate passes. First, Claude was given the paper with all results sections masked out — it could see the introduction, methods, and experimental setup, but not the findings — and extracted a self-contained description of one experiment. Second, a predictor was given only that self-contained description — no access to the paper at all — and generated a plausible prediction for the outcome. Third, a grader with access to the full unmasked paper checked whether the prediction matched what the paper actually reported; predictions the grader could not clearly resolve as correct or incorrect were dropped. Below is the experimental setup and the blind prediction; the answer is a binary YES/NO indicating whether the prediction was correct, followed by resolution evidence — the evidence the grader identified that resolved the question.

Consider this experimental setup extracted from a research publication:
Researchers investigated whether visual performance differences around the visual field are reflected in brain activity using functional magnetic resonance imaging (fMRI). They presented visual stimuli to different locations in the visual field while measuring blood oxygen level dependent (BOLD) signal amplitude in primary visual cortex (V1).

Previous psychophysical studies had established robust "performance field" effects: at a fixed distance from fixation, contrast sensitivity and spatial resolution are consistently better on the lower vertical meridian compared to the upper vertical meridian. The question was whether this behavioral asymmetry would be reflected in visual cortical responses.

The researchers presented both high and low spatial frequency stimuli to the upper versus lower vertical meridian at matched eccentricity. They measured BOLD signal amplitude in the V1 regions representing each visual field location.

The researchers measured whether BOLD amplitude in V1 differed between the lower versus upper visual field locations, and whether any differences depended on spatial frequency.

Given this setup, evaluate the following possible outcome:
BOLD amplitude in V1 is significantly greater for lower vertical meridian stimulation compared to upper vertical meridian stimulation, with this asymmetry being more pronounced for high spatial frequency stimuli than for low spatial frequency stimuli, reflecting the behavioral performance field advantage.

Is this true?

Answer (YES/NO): YES